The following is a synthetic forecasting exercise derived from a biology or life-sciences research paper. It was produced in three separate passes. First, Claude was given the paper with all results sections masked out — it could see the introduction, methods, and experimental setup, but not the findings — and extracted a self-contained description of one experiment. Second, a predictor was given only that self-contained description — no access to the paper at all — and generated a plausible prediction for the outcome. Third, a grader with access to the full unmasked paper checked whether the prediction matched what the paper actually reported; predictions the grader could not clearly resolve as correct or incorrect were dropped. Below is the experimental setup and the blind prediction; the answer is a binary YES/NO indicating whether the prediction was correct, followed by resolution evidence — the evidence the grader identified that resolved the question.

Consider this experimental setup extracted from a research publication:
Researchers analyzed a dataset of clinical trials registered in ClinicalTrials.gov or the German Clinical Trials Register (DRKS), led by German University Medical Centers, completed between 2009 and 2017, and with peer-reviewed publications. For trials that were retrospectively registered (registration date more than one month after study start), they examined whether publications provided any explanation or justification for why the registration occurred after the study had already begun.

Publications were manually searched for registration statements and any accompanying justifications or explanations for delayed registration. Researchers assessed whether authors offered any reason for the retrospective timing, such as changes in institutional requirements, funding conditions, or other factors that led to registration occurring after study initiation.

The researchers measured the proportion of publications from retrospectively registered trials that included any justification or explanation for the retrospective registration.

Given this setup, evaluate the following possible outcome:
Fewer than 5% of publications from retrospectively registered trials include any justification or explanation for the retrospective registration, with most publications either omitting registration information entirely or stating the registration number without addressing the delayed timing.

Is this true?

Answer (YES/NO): YES